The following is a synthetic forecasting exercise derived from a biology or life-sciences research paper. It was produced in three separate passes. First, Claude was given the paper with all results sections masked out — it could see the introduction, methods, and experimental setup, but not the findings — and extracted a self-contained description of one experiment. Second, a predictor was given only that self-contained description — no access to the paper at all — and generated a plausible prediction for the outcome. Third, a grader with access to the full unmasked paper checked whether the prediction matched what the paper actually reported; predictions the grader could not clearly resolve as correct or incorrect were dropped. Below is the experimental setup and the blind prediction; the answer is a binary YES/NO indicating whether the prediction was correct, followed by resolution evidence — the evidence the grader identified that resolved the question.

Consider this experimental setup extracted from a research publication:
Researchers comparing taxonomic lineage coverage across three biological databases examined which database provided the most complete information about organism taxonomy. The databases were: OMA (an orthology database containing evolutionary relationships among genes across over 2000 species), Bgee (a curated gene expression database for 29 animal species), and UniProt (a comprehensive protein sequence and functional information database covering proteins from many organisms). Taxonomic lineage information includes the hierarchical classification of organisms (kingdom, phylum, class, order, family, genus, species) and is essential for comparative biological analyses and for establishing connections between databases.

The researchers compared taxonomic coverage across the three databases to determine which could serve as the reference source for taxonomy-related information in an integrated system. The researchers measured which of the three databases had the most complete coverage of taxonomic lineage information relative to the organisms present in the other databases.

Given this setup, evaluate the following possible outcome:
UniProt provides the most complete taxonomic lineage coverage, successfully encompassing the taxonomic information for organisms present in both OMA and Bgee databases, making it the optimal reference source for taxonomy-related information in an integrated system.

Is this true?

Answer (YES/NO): YES